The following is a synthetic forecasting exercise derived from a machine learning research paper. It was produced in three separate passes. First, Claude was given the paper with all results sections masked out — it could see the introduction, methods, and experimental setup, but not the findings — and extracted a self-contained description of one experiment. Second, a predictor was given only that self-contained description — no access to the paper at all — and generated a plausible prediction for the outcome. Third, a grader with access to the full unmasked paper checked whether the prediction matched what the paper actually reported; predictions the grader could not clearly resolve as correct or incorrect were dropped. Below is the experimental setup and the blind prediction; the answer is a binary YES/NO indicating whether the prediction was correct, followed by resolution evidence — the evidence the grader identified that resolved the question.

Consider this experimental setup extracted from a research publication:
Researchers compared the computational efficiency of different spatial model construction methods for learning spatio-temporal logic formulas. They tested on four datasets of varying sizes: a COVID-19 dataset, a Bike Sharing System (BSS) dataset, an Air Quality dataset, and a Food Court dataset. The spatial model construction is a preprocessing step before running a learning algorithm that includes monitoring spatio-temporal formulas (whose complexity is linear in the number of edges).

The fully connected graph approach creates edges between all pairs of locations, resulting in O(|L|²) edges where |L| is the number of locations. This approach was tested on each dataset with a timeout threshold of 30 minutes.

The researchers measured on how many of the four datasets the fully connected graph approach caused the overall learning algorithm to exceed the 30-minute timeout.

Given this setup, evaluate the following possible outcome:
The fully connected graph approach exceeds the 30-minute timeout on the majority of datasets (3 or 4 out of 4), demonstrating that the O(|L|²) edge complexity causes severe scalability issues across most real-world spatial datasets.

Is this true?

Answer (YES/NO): YES